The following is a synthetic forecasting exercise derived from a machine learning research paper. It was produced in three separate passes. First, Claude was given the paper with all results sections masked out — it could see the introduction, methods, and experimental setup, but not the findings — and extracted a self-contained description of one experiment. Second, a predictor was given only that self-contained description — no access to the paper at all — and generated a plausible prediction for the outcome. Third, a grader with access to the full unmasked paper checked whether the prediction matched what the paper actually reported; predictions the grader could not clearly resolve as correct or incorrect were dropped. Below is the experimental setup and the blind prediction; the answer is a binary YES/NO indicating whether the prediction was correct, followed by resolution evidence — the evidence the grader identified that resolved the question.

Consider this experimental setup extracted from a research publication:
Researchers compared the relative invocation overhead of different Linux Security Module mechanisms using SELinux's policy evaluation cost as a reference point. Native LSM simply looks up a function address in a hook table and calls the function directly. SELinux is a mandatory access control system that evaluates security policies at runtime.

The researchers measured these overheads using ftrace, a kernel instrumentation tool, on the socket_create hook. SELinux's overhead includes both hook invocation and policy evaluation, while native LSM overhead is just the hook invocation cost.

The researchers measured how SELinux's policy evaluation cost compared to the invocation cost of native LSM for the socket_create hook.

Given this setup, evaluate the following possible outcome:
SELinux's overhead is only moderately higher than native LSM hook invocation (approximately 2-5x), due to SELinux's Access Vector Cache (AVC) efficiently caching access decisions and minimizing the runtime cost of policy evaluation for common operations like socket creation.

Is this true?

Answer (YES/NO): NO